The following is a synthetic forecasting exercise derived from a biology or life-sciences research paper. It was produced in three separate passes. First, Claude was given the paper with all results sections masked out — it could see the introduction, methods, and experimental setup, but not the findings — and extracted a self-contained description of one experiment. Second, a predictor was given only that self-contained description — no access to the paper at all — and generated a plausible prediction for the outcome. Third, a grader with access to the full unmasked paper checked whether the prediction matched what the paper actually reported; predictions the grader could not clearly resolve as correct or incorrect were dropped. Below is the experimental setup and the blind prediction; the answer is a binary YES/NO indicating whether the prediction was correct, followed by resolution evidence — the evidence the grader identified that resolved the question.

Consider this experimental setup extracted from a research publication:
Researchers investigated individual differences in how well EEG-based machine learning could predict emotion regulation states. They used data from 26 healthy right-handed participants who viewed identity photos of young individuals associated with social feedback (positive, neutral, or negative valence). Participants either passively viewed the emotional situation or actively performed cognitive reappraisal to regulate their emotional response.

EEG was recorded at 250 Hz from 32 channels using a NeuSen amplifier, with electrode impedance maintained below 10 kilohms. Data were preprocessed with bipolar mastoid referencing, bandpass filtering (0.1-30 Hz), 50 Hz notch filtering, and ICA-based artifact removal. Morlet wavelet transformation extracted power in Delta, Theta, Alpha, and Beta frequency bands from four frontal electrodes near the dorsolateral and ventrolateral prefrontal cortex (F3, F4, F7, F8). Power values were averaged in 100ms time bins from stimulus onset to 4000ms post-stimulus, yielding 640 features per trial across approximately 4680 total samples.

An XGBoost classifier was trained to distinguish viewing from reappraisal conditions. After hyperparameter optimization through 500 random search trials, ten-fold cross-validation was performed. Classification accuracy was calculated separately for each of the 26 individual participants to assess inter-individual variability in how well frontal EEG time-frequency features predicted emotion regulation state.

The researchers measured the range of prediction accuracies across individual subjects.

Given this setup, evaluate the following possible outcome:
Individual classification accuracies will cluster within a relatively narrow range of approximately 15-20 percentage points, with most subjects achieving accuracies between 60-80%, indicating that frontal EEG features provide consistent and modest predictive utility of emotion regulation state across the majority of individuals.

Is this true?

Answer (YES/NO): NO